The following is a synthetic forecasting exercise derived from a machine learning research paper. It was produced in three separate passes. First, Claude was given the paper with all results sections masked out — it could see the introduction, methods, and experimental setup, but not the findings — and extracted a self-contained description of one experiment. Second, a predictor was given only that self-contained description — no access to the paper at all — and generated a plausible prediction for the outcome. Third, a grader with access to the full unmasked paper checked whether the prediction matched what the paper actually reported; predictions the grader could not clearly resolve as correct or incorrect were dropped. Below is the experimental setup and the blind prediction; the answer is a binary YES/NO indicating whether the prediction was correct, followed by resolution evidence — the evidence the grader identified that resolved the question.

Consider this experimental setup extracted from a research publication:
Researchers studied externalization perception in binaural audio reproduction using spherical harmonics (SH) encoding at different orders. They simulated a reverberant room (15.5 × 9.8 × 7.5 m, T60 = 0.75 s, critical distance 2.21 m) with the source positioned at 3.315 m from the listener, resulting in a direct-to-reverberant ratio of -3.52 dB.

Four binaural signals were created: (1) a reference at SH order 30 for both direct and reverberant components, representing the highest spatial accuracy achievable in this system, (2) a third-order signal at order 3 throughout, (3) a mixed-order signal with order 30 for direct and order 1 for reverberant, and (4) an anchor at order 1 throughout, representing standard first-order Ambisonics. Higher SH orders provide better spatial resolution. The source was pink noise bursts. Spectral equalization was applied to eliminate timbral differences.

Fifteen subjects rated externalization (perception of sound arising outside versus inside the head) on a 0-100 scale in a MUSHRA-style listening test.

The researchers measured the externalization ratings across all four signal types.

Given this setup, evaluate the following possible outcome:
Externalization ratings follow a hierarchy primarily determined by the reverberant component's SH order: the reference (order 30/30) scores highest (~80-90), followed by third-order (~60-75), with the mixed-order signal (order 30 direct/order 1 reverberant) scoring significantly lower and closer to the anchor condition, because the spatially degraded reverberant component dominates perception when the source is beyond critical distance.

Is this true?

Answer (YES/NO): NO